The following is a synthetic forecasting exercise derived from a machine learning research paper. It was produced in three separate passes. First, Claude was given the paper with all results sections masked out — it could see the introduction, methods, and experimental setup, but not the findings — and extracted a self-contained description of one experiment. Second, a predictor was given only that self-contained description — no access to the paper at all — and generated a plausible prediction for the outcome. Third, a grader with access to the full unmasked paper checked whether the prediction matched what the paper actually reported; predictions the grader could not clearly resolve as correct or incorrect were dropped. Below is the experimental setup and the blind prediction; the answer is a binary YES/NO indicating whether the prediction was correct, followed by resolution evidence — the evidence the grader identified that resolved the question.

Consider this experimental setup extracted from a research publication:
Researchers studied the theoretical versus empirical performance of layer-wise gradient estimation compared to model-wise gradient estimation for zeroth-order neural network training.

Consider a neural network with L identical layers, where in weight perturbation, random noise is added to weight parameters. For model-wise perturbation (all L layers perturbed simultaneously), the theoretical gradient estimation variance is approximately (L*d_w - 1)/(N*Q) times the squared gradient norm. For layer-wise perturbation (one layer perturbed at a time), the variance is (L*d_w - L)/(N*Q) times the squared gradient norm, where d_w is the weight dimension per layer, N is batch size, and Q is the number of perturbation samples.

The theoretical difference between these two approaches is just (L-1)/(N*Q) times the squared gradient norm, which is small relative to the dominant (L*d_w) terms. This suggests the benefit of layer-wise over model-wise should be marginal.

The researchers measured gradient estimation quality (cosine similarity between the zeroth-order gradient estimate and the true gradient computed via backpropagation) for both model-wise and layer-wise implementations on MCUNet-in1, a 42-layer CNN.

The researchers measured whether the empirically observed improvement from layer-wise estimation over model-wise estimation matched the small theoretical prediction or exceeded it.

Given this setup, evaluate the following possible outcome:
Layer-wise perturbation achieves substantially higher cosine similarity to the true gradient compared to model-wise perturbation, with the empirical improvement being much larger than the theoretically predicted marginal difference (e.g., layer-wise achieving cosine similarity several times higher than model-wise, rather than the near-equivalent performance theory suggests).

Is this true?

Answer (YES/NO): YES